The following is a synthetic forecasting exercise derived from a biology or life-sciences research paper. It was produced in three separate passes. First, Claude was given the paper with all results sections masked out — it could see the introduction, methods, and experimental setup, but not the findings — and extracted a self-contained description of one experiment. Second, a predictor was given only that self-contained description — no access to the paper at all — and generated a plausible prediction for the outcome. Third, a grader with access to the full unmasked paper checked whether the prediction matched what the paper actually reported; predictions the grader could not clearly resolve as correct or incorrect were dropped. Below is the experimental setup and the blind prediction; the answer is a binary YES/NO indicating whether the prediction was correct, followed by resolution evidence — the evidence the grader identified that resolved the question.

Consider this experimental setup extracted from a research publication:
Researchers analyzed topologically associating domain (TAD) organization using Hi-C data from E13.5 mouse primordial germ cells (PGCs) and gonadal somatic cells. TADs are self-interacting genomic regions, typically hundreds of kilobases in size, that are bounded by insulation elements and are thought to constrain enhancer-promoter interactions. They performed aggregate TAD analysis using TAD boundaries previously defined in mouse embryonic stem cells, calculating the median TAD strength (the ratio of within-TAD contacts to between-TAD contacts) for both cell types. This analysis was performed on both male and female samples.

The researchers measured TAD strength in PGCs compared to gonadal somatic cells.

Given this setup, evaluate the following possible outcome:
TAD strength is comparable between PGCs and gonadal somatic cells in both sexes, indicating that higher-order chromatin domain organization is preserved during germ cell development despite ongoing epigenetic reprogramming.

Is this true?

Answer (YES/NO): NO